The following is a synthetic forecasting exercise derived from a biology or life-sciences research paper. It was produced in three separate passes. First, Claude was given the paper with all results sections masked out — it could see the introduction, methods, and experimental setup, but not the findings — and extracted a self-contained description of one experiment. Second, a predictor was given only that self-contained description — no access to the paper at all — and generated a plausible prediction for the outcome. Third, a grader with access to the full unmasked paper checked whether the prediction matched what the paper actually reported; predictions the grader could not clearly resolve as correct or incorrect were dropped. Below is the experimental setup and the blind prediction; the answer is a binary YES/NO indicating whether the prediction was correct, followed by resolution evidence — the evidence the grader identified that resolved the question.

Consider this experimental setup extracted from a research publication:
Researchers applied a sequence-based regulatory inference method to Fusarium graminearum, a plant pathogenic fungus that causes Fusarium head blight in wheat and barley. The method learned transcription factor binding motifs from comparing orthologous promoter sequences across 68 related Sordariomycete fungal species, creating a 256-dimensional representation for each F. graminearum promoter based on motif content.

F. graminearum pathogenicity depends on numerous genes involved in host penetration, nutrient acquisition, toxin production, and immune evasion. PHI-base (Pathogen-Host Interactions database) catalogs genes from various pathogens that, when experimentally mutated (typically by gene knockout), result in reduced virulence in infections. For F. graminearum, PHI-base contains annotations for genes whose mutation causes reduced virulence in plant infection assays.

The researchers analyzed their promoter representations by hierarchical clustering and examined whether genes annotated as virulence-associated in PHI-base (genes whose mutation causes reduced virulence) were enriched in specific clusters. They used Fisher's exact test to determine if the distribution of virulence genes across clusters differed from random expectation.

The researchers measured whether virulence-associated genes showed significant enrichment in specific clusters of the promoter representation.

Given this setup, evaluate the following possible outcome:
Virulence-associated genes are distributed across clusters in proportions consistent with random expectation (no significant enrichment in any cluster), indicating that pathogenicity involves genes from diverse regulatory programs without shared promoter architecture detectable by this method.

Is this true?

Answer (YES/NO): NO